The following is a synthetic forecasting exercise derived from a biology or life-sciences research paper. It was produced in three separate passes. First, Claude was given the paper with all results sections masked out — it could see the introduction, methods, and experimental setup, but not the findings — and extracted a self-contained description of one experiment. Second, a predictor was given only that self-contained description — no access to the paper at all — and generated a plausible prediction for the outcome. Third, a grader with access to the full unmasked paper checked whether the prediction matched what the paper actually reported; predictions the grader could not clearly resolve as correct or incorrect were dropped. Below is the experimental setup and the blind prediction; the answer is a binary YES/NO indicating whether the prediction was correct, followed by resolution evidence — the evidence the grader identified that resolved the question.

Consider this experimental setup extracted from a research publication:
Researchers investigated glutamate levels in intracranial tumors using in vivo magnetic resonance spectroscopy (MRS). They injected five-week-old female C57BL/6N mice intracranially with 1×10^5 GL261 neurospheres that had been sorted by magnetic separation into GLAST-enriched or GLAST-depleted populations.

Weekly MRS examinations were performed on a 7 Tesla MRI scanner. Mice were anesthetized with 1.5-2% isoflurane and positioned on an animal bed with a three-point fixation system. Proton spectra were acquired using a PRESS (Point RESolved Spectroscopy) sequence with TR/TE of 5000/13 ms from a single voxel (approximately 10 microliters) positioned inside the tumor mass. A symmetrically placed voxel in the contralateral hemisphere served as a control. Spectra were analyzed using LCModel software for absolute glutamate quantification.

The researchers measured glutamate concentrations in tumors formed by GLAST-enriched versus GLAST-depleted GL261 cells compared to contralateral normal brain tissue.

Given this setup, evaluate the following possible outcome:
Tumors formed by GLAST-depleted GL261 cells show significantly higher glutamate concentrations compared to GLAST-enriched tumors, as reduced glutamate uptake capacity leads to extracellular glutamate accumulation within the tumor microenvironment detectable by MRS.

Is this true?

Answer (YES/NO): NO